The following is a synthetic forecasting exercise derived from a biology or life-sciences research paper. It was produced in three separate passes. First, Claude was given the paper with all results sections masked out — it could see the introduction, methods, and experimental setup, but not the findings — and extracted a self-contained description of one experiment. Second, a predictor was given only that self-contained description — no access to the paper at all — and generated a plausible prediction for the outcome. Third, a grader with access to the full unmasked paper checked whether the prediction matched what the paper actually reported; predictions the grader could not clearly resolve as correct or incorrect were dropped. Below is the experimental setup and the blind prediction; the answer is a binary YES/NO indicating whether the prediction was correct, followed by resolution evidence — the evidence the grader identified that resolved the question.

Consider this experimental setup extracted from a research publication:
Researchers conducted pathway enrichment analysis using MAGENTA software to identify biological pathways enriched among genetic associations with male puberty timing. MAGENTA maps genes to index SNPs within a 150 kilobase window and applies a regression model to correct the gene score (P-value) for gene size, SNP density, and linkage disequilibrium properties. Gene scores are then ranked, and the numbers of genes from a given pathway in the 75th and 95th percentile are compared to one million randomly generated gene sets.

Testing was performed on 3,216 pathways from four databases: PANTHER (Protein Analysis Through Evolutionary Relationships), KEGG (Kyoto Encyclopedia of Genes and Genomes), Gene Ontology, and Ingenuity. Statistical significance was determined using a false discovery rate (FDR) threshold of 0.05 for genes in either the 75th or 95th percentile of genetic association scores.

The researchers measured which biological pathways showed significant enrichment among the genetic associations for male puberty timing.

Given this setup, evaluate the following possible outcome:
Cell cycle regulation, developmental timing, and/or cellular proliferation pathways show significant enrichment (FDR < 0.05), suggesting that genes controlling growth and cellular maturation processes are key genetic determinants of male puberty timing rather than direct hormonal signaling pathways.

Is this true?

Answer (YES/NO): NO